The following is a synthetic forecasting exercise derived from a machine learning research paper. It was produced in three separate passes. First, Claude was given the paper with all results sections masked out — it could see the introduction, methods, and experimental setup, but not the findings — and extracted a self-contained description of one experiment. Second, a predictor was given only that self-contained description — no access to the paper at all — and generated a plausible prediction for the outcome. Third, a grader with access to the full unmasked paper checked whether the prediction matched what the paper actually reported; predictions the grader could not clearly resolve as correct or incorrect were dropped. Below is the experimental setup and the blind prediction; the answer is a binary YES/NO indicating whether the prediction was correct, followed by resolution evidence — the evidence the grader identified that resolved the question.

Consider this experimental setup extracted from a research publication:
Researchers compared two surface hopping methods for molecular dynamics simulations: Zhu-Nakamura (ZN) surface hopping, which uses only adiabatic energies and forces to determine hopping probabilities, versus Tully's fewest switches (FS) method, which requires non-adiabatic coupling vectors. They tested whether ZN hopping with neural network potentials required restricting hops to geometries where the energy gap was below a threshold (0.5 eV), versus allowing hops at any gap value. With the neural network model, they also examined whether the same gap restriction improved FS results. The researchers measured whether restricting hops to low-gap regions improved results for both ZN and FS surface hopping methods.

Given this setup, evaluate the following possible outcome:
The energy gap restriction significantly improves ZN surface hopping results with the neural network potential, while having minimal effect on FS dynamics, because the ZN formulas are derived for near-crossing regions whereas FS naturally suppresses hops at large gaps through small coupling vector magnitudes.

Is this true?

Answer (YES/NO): NO